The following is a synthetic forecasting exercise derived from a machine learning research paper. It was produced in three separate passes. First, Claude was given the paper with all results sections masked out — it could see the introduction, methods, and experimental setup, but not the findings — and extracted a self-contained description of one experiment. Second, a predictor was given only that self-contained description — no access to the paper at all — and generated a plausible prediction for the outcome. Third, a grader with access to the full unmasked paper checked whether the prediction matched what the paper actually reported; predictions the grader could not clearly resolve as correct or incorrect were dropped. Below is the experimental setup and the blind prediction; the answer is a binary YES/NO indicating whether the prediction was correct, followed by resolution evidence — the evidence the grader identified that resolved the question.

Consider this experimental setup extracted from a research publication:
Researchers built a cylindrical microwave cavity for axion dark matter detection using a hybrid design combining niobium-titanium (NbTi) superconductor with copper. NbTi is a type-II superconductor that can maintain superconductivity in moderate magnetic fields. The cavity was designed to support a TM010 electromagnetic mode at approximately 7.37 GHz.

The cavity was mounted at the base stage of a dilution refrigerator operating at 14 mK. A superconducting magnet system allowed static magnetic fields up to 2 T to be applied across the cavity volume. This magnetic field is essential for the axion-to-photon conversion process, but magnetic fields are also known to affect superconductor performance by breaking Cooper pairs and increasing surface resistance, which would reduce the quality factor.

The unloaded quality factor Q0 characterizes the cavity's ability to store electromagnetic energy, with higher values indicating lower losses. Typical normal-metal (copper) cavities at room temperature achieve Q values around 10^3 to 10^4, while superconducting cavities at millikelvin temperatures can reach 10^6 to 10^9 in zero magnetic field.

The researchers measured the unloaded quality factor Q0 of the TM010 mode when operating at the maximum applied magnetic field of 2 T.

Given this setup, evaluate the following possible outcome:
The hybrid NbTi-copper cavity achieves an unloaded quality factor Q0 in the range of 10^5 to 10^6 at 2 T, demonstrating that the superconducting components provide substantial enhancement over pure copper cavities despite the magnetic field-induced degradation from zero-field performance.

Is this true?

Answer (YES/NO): YES